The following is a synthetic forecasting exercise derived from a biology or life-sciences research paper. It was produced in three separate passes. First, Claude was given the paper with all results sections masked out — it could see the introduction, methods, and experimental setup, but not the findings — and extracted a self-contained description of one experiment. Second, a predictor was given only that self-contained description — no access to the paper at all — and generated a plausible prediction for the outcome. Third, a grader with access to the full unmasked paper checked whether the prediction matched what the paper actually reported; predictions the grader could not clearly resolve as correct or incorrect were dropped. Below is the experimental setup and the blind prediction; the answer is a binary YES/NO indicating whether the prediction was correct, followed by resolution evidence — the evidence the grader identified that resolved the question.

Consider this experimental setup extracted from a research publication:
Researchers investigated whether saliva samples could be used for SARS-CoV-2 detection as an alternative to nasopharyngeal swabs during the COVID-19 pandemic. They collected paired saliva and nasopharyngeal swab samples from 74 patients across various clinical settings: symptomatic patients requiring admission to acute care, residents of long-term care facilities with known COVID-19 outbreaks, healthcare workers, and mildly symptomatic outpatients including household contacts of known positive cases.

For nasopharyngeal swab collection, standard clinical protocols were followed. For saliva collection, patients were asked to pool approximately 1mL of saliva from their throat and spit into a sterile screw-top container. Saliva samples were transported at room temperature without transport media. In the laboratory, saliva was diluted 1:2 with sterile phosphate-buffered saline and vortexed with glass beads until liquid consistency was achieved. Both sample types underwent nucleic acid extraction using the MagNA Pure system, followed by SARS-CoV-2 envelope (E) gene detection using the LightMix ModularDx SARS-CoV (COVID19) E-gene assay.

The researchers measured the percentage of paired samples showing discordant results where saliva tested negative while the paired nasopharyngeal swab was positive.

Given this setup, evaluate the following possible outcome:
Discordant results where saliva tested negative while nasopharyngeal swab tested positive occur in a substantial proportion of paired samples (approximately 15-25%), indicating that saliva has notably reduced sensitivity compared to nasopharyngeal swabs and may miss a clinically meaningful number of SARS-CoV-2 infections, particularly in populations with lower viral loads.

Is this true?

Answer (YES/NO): NO